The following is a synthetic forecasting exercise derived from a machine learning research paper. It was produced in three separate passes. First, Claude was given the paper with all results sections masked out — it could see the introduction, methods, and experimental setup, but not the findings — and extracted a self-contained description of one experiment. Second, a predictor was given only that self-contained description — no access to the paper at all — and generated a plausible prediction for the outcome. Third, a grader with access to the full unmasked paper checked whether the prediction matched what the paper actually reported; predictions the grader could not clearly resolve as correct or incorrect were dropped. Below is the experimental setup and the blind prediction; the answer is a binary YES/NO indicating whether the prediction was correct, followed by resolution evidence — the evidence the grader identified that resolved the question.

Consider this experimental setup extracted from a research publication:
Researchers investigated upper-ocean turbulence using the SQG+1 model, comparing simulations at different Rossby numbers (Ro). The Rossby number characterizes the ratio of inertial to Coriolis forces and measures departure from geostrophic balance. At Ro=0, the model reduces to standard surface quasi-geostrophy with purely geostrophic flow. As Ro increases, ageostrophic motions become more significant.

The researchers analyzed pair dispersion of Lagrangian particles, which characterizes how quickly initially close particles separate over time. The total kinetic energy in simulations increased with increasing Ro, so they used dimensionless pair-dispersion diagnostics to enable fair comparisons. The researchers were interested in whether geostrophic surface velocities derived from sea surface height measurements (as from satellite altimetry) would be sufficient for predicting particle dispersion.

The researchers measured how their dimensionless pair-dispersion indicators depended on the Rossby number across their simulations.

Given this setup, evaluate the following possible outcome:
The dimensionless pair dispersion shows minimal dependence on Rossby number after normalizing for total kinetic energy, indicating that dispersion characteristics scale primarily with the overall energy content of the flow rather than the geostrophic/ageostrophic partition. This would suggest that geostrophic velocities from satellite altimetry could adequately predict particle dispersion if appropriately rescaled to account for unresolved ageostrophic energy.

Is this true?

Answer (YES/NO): NO